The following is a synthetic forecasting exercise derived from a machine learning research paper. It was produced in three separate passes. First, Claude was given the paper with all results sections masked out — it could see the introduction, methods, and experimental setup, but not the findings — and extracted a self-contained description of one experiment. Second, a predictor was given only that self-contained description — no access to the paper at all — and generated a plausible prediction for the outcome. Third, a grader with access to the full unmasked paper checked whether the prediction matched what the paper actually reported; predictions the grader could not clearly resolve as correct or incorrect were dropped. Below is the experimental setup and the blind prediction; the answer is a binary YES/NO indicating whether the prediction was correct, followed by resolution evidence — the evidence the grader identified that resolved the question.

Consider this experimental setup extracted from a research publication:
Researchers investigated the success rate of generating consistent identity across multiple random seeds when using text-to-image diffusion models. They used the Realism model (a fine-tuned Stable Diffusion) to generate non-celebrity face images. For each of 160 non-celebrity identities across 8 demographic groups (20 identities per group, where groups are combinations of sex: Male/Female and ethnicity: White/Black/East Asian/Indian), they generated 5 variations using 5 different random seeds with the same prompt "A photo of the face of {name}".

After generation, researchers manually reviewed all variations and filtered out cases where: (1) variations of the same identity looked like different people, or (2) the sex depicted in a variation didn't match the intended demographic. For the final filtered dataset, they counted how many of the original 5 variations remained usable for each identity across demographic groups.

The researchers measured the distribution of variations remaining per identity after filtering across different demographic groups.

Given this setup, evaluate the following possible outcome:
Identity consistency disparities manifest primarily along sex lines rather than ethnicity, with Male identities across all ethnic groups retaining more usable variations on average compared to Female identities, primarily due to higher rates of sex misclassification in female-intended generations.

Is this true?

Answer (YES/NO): NO